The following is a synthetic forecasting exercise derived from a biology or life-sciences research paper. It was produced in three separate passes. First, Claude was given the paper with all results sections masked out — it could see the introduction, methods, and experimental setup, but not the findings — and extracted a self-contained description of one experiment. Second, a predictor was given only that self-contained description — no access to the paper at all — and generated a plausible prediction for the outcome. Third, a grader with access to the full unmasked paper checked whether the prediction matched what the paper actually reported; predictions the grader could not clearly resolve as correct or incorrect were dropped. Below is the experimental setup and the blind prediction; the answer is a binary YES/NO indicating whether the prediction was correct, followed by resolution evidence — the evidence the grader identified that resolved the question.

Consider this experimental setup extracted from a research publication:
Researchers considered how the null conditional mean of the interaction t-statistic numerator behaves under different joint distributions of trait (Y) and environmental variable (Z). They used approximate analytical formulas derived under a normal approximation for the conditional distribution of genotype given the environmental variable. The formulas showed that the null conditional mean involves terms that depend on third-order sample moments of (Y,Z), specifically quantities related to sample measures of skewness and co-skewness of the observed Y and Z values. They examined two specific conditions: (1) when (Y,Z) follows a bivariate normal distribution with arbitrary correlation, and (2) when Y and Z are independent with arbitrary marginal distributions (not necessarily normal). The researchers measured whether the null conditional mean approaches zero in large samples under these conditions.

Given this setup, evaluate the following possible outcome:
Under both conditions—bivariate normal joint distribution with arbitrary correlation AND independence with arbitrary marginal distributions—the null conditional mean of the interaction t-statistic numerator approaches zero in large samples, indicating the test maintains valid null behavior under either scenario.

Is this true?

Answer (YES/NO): YES